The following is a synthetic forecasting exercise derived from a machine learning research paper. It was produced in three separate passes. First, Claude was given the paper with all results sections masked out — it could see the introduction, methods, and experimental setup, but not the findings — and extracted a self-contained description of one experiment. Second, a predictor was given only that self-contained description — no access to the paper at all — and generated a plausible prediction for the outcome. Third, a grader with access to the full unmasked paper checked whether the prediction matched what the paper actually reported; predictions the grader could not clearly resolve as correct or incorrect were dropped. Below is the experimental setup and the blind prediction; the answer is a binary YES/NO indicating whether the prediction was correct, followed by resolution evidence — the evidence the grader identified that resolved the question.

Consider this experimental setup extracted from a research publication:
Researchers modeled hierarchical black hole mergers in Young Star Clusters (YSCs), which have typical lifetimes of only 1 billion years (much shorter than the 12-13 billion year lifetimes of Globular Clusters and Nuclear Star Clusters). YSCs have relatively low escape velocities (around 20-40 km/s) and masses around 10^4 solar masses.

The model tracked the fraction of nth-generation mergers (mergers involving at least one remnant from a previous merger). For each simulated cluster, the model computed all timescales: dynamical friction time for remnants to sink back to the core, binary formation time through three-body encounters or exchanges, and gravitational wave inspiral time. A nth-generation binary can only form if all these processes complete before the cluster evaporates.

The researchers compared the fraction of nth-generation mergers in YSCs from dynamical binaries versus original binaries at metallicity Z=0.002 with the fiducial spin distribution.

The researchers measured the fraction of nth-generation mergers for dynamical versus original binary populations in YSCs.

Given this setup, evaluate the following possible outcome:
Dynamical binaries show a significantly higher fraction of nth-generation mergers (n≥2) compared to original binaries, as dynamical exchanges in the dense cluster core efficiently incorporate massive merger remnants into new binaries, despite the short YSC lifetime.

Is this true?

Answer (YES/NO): YES